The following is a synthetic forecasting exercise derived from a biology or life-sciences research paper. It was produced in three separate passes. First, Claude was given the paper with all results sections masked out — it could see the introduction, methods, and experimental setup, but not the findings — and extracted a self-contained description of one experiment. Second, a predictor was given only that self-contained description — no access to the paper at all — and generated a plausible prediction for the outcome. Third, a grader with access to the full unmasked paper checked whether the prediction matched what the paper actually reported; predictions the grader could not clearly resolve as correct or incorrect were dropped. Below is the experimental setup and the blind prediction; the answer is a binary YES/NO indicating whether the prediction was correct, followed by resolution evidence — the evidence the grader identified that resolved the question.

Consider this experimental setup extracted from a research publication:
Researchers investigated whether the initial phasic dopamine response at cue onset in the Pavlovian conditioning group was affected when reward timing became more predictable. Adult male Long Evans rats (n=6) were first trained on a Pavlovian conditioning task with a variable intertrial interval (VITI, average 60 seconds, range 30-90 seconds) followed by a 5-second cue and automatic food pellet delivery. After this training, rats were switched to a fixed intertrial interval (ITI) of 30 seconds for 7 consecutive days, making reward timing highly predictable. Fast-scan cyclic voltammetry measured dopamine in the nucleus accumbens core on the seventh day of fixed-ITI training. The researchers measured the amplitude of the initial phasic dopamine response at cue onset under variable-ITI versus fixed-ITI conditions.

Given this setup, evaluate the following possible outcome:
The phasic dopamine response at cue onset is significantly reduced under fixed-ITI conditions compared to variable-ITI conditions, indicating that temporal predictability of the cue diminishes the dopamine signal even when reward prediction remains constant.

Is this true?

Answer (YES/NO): YES